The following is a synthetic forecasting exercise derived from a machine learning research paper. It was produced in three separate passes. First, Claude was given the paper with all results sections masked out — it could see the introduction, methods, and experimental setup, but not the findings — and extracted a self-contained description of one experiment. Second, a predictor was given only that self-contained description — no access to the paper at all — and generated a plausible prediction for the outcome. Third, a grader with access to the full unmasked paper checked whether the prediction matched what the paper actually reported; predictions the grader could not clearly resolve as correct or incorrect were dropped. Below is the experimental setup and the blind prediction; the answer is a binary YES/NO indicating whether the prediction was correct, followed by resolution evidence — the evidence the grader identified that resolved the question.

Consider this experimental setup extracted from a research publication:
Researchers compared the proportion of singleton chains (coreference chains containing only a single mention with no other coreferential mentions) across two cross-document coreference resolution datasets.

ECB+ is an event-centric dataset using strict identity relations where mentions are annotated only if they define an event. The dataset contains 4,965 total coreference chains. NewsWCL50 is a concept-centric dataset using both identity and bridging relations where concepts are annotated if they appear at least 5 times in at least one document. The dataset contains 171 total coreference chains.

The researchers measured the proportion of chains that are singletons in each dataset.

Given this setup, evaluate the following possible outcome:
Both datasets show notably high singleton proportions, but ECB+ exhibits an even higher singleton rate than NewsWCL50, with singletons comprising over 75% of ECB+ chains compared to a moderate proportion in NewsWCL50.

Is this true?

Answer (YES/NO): NO